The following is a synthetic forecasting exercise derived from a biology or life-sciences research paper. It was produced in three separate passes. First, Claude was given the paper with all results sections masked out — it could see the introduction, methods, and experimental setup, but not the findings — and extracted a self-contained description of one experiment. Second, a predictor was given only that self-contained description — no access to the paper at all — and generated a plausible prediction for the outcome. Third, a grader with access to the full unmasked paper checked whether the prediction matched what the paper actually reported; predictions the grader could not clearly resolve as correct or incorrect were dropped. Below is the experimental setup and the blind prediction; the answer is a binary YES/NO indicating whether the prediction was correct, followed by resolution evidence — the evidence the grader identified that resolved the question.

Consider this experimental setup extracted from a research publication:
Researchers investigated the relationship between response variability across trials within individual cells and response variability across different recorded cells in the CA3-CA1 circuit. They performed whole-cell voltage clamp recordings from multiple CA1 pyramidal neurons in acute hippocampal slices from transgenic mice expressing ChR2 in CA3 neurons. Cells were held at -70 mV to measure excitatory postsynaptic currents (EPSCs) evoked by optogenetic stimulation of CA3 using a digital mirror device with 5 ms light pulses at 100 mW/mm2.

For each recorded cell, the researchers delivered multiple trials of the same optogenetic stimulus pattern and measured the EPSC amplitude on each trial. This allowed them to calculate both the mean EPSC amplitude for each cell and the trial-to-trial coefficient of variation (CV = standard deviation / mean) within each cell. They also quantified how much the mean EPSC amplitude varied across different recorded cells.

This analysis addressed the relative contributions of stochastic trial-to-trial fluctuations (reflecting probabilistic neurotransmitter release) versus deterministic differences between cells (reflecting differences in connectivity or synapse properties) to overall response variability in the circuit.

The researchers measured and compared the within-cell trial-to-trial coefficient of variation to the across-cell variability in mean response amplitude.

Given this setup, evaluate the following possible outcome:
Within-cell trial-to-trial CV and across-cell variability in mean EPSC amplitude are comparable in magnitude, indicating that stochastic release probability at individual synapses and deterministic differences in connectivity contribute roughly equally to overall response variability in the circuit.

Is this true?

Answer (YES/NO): NO